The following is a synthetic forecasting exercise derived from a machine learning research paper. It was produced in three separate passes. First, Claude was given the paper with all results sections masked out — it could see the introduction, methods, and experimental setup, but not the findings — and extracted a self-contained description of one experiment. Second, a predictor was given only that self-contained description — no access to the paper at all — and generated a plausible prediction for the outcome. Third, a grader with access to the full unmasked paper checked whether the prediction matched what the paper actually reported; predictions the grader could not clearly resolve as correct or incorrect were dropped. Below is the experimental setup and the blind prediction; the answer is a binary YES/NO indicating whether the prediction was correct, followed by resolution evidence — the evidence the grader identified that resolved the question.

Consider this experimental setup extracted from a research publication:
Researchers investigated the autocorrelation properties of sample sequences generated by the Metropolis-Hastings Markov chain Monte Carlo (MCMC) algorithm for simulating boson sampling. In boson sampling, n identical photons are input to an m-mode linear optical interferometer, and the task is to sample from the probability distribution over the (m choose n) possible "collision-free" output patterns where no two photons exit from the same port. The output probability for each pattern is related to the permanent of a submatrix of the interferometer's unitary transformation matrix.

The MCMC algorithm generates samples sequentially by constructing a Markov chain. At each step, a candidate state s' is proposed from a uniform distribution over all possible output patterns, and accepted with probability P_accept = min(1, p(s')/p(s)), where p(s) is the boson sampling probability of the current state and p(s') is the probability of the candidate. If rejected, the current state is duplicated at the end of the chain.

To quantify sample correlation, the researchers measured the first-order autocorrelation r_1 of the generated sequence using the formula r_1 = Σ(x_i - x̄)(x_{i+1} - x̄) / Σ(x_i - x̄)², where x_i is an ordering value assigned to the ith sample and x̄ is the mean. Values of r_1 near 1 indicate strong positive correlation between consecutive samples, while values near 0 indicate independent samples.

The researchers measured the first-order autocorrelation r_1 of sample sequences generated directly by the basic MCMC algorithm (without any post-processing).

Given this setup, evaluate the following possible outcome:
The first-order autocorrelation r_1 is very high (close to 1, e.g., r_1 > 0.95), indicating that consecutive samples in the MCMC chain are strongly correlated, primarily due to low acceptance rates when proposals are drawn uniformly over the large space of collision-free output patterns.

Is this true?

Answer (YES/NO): YES